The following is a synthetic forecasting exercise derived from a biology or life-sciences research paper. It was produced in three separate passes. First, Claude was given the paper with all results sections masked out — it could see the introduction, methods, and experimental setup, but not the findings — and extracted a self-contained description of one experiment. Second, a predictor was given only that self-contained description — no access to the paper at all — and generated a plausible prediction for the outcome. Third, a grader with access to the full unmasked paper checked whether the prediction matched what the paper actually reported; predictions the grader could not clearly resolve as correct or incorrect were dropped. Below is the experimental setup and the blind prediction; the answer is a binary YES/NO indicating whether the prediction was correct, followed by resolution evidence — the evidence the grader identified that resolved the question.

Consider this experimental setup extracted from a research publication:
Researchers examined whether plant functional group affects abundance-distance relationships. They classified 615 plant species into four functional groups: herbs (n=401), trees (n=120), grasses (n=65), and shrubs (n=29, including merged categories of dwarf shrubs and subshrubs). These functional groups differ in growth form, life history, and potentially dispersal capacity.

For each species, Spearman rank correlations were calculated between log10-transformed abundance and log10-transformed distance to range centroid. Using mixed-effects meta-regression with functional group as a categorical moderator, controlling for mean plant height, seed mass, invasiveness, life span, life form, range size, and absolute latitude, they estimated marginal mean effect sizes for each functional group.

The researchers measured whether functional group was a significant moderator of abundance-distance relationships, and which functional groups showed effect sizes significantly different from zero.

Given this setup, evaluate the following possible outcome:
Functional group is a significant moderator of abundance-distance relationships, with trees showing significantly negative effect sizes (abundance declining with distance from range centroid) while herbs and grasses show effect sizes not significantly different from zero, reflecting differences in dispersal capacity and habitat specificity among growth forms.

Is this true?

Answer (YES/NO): NO